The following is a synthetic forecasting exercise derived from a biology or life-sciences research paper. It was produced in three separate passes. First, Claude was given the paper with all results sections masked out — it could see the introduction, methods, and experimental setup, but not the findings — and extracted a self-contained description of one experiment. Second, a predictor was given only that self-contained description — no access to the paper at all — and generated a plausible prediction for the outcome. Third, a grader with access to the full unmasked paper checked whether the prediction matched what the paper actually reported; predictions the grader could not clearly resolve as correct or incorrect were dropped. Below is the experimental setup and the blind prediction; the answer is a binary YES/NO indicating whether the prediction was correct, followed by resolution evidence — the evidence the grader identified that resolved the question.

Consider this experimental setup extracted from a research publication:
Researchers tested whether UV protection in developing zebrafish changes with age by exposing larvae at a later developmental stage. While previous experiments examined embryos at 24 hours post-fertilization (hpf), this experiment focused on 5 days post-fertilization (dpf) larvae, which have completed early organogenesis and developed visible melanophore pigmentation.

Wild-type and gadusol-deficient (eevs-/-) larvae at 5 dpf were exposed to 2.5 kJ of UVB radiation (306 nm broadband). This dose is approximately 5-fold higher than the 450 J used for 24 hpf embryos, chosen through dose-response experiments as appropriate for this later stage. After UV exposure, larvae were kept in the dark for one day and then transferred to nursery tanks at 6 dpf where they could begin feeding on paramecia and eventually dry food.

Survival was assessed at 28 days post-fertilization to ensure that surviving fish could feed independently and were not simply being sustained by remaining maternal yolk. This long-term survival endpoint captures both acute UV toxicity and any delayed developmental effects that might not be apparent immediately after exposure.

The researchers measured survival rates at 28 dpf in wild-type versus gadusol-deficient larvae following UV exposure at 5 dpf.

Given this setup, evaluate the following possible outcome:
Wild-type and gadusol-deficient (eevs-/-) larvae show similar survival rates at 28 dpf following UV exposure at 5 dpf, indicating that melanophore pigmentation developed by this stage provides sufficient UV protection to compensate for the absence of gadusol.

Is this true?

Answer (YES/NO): NO